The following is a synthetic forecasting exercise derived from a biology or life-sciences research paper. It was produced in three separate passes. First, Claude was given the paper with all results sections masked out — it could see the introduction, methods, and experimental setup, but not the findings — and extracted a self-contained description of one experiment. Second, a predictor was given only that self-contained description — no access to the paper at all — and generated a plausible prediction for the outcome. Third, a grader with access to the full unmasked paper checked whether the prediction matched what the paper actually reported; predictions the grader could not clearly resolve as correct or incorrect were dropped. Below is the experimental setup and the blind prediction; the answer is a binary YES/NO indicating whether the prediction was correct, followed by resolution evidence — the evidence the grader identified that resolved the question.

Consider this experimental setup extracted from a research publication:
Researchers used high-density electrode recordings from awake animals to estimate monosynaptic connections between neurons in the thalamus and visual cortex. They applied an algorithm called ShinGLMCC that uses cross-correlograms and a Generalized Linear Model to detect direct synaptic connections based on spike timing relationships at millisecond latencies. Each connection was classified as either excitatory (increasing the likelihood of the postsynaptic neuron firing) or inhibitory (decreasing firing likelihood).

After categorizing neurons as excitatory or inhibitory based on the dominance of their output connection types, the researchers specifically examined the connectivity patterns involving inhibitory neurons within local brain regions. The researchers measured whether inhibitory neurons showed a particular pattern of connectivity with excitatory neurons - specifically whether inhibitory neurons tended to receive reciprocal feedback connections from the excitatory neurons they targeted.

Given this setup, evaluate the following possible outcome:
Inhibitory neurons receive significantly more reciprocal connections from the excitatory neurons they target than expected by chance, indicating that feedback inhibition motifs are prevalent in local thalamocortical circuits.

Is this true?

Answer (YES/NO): YES